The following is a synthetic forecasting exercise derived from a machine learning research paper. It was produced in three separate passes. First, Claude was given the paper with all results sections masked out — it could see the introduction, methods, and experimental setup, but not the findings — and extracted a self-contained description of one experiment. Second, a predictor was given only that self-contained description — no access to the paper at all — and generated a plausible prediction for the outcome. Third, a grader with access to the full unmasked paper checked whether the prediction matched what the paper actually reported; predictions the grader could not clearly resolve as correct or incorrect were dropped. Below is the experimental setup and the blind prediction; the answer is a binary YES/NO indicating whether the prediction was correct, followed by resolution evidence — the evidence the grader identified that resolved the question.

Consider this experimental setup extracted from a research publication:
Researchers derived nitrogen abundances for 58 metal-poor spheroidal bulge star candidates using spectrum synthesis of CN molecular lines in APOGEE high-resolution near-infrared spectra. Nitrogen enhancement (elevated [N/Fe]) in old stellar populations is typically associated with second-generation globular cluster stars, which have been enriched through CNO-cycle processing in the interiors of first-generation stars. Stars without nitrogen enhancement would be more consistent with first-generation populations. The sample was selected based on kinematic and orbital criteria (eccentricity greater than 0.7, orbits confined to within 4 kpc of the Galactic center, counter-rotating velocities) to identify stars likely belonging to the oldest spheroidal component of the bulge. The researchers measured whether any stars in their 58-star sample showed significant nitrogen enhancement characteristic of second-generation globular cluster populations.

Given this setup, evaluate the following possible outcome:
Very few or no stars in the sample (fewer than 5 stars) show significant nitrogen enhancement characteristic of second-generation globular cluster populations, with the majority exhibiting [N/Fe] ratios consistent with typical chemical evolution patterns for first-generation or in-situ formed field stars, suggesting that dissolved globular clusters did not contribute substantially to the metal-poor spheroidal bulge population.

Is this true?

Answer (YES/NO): YES